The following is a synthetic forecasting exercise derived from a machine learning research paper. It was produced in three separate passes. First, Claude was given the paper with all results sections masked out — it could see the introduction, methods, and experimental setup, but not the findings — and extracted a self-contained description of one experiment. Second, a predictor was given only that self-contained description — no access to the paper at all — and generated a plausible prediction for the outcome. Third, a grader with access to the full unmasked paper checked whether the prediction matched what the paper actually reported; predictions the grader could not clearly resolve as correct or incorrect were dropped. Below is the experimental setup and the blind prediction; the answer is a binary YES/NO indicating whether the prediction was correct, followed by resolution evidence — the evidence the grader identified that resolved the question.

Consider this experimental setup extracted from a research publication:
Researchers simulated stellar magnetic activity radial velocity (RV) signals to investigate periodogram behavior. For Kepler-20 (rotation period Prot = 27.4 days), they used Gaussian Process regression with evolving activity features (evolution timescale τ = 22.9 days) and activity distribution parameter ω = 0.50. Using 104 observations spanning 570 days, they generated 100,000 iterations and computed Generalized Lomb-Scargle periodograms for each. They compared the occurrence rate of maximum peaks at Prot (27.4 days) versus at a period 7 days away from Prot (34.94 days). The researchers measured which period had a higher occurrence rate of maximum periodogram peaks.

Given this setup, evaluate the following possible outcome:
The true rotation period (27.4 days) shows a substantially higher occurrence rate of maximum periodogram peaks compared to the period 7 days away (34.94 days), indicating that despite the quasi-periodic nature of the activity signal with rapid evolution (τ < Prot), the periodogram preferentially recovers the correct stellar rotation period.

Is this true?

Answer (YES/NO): NO